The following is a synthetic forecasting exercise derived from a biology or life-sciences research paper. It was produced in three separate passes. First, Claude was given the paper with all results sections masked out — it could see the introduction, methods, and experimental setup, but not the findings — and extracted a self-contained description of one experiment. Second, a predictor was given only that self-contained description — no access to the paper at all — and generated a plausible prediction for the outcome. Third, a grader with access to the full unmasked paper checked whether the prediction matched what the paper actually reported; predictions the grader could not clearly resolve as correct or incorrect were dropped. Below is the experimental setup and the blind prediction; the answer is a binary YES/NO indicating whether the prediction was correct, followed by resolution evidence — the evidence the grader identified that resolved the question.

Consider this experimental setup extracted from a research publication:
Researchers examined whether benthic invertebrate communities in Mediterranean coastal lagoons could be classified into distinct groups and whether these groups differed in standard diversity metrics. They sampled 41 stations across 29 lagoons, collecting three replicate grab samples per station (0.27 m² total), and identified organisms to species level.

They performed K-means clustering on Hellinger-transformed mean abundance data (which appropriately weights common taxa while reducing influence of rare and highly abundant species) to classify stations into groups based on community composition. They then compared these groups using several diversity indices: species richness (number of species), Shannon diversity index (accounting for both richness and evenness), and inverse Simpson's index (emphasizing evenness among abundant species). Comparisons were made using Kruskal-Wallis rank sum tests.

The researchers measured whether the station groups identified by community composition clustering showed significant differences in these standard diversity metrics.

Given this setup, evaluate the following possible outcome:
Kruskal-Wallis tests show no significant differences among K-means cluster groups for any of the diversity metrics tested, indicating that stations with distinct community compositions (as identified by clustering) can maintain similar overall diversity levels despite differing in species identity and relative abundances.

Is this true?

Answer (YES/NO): NO